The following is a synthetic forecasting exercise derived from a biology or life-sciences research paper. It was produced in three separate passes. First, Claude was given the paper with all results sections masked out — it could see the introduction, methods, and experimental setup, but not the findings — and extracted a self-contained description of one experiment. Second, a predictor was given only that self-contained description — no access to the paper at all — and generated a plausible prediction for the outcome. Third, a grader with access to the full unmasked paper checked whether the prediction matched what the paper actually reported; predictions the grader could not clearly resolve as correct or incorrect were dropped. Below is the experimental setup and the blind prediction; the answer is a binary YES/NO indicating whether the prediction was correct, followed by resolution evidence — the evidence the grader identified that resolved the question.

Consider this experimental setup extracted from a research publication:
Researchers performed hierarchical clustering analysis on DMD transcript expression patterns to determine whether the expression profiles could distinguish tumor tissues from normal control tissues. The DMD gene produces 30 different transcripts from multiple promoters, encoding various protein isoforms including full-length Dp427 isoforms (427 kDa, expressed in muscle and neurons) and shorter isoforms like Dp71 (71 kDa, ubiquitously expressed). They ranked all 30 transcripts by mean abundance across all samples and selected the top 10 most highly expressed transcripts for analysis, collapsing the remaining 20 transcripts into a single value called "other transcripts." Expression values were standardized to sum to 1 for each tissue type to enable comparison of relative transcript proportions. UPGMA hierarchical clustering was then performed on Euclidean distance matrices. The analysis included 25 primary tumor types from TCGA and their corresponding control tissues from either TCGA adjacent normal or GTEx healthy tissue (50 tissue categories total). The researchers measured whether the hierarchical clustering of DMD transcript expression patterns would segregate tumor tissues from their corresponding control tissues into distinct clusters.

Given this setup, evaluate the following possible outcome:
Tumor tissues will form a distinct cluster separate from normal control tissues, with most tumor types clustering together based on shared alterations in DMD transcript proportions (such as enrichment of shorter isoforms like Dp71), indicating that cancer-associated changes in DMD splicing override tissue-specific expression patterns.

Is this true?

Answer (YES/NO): NO